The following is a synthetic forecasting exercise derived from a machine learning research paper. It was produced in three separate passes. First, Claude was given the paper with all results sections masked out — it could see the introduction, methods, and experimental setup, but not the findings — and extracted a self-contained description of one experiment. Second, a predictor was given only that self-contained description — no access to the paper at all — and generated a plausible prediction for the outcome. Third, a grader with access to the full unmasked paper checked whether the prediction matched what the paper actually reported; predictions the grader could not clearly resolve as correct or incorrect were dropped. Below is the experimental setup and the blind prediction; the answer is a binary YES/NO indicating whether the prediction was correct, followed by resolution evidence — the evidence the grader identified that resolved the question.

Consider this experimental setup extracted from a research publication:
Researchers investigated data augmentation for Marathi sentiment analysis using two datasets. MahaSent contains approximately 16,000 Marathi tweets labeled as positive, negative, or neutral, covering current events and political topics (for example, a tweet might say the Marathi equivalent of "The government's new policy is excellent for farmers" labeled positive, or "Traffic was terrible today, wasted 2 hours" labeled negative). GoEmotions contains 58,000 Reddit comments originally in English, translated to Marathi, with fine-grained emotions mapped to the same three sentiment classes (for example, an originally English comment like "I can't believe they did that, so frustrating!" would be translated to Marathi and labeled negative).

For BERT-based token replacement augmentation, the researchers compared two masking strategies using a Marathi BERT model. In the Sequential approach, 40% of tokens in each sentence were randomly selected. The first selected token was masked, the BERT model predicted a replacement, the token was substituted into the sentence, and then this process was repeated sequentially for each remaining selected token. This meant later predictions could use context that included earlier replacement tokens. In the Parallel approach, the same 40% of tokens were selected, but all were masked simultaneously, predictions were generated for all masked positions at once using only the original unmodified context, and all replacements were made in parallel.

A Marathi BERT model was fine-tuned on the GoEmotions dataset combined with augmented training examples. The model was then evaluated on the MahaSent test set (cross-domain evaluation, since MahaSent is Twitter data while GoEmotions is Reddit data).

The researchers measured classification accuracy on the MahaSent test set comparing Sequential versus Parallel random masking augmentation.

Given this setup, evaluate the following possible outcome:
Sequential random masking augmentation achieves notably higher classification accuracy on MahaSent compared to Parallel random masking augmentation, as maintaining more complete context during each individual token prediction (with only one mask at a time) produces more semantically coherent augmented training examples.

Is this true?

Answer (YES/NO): NO